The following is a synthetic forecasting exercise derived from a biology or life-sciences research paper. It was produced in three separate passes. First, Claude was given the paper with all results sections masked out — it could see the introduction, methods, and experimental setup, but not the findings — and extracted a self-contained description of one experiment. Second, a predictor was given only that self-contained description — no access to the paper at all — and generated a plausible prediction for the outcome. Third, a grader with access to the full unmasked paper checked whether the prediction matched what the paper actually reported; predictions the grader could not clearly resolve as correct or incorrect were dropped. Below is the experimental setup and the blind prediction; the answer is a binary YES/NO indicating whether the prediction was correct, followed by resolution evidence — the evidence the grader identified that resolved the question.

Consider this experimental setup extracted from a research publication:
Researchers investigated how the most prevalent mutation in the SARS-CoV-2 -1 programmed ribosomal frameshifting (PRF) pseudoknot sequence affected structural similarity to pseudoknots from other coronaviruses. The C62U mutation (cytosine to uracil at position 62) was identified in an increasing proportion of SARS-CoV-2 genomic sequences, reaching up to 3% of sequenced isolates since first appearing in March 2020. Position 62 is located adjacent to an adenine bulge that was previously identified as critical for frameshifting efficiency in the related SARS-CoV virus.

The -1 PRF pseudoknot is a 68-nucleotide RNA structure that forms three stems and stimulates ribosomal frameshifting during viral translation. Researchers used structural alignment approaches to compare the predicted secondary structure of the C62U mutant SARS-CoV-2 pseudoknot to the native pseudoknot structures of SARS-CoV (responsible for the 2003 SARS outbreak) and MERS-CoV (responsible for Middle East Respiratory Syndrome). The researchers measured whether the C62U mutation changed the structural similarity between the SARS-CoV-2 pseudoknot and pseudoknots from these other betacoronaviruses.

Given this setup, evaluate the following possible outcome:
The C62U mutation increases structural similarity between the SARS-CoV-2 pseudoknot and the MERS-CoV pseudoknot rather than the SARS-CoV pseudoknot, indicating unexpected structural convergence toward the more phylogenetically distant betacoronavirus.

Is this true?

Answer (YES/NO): YES